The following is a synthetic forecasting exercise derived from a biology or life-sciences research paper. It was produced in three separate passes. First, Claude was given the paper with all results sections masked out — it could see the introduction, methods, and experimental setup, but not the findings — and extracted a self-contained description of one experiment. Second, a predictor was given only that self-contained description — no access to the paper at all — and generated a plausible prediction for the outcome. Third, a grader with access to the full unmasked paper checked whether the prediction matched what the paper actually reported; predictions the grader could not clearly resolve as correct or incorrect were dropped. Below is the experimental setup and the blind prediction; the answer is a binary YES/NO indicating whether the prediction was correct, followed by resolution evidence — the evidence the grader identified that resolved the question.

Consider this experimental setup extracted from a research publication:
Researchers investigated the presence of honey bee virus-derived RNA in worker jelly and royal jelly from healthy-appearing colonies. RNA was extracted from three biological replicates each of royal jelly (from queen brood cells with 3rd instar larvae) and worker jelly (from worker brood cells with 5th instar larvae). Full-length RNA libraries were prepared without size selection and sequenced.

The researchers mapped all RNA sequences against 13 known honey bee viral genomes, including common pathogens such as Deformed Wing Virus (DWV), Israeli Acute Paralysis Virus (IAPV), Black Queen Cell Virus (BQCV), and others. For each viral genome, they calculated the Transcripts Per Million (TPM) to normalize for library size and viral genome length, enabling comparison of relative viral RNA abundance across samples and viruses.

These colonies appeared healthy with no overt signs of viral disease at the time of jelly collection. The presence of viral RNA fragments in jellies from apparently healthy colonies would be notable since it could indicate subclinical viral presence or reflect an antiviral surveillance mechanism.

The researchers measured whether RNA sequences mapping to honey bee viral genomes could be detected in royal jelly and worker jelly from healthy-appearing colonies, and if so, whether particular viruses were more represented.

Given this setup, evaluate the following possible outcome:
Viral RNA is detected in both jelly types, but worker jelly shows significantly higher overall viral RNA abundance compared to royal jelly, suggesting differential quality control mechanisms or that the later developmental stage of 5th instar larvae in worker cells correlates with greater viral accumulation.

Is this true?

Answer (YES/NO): NO